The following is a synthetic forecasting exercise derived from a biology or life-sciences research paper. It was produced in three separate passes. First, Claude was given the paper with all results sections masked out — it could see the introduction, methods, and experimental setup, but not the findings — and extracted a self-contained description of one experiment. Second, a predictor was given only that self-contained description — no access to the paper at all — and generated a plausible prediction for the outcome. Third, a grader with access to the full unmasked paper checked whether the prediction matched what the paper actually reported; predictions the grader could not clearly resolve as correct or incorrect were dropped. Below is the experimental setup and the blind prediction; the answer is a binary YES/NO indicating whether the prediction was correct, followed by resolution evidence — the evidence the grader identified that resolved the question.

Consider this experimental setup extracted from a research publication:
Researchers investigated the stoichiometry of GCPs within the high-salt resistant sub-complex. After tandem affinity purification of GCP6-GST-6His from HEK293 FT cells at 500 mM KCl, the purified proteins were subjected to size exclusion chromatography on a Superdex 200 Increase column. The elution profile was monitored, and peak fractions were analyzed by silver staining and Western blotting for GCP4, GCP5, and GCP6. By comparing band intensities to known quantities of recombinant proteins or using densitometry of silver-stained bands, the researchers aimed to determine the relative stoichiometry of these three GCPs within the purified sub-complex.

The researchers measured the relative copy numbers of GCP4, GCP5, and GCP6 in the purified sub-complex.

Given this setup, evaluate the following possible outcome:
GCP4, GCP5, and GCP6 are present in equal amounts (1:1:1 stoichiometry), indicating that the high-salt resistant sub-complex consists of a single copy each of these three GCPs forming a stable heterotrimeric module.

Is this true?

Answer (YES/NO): NO